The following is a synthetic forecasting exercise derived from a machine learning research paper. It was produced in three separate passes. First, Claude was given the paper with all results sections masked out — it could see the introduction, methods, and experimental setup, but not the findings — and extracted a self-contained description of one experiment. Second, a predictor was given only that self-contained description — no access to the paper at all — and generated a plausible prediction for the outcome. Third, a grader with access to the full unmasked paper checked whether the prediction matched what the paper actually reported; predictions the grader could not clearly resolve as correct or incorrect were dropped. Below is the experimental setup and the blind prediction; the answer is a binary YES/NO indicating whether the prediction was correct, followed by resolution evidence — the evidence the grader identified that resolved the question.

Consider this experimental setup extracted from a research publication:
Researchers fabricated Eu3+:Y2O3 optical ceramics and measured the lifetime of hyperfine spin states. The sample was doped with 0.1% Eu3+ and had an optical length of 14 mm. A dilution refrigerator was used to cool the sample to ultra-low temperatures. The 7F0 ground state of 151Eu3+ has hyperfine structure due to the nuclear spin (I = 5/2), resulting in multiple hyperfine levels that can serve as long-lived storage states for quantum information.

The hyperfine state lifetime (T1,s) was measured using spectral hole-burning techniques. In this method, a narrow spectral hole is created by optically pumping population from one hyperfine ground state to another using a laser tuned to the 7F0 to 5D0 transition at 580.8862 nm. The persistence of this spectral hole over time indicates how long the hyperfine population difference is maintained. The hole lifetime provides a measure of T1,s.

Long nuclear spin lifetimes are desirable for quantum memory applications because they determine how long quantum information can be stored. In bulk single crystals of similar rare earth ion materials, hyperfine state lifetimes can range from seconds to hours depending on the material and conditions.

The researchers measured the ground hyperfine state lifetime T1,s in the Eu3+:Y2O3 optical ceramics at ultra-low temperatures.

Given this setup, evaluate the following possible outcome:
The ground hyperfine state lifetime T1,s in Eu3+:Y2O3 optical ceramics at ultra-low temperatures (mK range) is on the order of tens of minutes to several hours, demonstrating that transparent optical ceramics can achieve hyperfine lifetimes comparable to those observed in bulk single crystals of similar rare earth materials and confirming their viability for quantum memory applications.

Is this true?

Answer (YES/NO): NO